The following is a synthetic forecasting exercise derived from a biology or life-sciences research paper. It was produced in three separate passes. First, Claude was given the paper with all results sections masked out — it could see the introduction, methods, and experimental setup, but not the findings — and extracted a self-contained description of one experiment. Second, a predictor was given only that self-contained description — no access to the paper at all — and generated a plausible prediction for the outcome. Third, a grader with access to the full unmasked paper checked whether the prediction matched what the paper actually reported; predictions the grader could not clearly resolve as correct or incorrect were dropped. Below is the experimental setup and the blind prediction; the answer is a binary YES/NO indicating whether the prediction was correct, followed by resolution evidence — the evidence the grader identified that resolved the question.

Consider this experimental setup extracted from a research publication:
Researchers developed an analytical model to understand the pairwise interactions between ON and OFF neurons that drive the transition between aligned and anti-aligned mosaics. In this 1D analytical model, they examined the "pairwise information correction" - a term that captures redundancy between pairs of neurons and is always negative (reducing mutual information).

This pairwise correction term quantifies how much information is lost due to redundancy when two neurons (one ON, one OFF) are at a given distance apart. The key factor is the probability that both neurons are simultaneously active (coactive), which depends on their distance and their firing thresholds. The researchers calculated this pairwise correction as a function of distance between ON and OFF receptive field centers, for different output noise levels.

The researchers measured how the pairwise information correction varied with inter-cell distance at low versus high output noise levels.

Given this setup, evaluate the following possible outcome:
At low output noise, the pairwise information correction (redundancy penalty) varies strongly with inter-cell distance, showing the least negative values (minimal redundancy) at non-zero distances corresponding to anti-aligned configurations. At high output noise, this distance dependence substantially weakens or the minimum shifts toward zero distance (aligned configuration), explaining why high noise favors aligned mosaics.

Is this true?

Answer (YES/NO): NO